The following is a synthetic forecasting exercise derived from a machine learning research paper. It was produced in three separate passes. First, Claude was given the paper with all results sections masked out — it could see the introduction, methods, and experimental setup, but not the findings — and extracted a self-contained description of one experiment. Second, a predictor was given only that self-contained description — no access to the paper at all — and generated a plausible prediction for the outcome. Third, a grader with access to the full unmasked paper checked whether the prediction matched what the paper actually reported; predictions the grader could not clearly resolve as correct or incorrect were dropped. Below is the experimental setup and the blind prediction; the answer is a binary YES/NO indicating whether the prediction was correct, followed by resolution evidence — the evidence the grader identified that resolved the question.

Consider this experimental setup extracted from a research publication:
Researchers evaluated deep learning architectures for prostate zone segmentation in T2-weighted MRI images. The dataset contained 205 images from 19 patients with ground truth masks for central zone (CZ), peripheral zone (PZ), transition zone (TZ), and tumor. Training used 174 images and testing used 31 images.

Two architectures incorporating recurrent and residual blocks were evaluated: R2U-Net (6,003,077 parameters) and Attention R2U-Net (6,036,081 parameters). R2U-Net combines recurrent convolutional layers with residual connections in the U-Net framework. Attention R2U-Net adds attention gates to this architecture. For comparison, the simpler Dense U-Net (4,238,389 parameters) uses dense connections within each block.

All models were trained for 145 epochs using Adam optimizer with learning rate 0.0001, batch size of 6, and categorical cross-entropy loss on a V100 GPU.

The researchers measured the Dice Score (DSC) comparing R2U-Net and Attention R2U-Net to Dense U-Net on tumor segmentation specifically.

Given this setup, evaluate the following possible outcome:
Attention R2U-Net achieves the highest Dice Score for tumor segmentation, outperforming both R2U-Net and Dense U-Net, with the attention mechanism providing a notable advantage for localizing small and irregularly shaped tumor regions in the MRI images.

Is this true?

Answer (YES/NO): NO